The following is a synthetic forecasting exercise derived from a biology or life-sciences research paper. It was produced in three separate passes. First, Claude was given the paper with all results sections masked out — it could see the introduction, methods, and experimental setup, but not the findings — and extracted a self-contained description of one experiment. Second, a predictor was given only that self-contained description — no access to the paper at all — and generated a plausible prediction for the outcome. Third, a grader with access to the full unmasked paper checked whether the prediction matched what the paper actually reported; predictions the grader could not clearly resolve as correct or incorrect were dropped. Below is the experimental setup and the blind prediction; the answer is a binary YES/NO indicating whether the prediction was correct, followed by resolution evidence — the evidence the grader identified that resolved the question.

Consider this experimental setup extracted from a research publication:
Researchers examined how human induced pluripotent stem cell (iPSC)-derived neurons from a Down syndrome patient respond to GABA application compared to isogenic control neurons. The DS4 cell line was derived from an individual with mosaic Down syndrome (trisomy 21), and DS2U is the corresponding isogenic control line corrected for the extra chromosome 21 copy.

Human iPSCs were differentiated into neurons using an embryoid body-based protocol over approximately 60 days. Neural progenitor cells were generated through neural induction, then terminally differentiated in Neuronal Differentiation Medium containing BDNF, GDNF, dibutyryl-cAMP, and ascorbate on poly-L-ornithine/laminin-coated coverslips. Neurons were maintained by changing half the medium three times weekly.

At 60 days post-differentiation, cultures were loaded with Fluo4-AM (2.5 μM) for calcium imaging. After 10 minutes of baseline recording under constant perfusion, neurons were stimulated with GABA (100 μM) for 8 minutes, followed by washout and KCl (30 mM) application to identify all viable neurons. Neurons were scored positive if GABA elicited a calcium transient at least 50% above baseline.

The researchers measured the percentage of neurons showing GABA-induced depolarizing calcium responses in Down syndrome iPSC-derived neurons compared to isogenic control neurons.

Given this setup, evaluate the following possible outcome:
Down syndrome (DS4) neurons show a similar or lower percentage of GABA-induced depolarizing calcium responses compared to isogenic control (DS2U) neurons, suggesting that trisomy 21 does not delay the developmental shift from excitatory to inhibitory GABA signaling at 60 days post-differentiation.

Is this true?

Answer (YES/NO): NO